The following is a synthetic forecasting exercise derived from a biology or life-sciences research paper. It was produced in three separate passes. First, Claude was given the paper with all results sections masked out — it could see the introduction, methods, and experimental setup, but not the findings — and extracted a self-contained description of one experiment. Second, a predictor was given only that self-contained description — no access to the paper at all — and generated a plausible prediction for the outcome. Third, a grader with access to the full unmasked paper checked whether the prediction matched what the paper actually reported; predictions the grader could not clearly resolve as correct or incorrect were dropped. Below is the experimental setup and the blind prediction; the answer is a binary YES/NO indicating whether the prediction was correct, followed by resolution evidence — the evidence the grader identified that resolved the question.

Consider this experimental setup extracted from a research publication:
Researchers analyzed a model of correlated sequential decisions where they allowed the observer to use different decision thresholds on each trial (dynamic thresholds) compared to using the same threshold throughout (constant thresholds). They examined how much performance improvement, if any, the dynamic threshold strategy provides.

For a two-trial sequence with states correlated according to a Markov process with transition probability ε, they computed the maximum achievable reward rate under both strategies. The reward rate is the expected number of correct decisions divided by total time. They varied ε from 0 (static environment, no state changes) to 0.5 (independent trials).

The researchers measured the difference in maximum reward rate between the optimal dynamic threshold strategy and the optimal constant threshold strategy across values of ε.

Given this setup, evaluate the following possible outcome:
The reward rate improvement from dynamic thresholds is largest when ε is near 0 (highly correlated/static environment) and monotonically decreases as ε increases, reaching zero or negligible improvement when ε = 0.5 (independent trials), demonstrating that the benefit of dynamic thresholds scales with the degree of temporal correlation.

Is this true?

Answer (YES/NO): YES